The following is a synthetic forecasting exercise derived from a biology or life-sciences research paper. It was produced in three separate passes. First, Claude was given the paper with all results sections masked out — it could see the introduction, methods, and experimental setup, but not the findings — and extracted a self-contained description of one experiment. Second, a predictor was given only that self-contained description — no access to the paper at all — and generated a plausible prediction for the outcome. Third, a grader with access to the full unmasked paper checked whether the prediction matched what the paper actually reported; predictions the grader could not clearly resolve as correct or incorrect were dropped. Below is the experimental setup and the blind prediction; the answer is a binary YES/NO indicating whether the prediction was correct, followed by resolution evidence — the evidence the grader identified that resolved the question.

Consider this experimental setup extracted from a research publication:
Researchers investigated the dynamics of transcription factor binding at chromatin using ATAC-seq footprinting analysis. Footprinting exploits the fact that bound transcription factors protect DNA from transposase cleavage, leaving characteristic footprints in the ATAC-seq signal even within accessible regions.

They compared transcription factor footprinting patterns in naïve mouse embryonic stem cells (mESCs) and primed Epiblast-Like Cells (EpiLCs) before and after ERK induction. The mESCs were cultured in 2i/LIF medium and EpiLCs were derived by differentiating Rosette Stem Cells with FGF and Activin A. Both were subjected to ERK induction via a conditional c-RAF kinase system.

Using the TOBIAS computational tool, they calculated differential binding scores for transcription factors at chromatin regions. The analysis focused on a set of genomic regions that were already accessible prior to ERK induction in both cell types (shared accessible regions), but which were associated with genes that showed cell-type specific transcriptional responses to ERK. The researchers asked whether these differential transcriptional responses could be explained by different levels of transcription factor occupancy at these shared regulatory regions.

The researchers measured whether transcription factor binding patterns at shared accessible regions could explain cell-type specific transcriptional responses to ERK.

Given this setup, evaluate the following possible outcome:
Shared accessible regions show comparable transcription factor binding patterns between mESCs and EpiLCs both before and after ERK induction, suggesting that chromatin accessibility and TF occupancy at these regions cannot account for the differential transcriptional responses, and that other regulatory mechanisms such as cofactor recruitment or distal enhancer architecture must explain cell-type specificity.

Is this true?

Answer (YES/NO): NO